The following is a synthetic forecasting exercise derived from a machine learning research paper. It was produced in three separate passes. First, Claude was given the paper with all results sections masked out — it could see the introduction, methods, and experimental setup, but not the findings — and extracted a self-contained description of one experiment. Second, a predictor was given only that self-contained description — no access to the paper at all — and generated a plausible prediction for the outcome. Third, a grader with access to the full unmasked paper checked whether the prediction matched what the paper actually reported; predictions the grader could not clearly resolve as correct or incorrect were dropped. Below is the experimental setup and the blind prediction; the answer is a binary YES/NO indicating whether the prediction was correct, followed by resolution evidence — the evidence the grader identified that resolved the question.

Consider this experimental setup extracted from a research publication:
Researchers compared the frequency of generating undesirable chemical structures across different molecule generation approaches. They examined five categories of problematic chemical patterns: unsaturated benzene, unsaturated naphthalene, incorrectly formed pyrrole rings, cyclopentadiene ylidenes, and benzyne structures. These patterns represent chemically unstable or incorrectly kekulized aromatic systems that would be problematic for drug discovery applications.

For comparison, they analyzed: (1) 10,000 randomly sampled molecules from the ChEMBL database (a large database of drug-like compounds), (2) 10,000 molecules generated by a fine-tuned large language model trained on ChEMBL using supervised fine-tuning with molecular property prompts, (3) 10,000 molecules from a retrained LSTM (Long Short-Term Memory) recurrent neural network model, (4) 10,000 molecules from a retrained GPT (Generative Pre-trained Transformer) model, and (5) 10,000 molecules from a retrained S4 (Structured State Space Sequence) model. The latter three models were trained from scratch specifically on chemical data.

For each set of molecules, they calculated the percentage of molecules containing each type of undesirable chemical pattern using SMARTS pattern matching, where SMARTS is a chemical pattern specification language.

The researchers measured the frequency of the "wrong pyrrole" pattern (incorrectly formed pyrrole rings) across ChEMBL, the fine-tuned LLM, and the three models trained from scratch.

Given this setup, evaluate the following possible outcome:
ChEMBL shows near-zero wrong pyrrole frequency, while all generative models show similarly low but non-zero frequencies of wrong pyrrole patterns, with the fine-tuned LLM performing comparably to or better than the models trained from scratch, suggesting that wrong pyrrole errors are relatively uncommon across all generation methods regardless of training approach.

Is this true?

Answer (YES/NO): NO